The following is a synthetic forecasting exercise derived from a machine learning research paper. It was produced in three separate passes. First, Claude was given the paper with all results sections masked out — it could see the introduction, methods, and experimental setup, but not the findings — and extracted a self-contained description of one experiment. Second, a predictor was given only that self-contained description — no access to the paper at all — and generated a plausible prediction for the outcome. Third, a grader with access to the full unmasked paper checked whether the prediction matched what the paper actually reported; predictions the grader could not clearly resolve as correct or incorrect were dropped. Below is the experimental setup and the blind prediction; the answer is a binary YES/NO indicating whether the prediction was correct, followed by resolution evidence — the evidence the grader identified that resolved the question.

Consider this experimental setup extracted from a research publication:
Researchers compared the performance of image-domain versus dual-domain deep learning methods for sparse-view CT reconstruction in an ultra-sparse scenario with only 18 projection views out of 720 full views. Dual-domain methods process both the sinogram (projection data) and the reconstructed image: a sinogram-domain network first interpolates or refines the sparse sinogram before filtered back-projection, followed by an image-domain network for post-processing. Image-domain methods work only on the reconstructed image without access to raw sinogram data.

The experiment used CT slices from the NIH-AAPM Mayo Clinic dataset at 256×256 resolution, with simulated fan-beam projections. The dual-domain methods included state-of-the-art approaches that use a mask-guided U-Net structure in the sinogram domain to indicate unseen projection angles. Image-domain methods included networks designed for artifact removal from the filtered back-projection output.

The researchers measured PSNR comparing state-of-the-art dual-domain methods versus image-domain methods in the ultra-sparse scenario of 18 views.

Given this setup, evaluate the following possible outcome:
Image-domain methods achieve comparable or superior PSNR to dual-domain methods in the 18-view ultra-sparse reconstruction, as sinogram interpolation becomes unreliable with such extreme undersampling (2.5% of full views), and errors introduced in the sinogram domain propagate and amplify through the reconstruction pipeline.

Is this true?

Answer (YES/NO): YES